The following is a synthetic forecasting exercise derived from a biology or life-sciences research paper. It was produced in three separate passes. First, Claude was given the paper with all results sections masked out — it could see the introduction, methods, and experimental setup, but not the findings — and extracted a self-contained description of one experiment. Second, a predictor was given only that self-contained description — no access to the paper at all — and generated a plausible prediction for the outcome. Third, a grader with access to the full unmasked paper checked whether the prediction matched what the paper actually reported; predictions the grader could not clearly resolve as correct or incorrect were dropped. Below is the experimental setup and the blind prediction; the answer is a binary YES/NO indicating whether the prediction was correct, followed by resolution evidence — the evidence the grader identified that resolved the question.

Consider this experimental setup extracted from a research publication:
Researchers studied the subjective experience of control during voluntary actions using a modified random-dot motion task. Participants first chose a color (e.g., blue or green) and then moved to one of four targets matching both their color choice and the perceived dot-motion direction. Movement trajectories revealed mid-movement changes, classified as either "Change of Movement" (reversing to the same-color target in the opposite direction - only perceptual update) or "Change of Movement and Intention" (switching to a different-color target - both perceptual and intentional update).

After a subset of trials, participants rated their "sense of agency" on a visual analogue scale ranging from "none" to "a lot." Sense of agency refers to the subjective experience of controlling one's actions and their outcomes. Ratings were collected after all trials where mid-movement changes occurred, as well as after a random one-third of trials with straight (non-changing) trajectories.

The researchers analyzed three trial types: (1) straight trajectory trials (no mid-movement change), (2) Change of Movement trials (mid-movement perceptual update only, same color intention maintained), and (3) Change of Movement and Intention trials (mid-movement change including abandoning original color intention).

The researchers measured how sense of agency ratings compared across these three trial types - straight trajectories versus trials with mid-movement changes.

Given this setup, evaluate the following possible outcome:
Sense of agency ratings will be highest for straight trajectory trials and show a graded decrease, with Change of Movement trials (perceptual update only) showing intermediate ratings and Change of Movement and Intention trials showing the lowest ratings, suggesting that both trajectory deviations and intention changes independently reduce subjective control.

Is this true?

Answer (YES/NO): NO